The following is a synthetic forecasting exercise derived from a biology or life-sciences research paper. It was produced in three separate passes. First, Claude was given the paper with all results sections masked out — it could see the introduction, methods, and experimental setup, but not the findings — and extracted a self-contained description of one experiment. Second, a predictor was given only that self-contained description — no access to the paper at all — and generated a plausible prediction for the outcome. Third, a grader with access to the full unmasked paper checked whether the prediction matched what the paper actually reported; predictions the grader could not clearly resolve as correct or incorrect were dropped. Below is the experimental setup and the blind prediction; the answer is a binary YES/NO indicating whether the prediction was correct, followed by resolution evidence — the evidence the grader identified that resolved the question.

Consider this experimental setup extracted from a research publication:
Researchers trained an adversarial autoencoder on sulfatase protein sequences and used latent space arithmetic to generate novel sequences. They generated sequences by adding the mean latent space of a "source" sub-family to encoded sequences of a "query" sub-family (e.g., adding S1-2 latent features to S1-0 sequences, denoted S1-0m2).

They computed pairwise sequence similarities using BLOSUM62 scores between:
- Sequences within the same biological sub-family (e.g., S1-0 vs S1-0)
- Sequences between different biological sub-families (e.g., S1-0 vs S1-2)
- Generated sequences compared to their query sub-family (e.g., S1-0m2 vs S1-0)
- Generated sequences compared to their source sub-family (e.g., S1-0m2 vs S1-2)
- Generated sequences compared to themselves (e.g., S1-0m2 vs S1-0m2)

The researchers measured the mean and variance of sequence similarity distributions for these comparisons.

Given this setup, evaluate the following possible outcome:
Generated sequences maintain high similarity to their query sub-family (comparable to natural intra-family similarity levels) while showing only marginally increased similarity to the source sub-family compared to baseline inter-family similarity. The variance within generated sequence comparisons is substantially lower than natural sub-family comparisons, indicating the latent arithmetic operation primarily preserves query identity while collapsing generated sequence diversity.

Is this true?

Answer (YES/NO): NO